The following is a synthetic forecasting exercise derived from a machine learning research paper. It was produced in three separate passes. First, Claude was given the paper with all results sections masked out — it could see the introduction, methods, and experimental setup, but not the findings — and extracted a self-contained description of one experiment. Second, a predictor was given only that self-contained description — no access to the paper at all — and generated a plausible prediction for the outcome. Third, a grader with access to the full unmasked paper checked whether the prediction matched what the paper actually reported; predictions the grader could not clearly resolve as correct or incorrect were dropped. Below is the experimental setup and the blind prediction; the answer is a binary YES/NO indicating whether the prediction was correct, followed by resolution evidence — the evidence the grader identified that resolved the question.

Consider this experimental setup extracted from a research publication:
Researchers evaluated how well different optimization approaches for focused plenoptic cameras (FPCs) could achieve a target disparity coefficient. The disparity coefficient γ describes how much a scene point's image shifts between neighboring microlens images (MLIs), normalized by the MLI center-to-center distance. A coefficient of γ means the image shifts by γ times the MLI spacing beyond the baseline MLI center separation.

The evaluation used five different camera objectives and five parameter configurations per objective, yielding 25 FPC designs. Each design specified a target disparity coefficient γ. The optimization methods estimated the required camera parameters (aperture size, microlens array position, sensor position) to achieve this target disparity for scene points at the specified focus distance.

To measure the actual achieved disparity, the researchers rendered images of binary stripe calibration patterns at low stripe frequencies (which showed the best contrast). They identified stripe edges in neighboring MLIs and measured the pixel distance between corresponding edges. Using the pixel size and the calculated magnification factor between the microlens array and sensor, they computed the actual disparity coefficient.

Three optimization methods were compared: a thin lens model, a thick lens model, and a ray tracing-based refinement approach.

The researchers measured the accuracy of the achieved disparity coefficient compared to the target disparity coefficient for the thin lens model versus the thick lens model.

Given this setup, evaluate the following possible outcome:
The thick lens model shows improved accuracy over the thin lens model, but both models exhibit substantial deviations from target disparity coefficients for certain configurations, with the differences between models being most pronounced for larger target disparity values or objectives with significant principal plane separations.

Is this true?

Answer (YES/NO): NO